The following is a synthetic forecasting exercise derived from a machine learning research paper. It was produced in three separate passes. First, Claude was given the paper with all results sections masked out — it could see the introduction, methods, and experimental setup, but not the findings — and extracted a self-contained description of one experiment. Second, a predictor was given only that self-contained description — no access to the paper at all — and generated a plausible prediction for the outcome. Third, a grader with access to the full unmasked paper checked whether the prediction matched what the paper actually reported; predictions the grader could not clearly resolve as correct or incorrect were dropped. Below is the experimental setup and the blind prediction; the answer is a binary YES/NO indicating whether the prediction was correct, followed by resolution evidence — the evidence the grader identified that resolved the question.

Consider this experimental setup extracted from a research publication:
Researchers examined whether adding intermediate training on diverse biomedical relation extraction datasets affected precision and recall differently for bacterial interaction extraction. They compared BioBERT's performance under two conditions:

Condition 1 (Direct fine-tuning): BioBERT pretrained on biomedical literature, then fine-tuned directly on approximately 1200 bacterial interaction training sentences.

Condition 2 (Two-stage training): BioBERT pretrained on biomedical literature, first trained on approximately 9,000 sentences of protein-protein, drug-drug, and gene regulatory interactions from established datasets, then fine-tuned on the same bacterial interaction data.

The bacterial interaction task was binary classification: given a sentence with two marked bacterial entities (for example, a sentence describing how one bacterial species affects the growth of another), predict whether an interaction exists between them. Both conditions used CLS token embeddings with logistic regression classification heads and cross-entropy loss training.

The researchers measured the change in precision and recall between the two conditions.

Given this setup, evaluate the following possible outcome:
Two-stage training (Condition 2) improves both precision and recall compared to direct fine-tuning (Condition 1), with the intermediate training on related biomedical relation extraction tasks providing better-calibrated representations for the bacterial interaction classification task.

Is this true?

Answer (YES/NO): YES